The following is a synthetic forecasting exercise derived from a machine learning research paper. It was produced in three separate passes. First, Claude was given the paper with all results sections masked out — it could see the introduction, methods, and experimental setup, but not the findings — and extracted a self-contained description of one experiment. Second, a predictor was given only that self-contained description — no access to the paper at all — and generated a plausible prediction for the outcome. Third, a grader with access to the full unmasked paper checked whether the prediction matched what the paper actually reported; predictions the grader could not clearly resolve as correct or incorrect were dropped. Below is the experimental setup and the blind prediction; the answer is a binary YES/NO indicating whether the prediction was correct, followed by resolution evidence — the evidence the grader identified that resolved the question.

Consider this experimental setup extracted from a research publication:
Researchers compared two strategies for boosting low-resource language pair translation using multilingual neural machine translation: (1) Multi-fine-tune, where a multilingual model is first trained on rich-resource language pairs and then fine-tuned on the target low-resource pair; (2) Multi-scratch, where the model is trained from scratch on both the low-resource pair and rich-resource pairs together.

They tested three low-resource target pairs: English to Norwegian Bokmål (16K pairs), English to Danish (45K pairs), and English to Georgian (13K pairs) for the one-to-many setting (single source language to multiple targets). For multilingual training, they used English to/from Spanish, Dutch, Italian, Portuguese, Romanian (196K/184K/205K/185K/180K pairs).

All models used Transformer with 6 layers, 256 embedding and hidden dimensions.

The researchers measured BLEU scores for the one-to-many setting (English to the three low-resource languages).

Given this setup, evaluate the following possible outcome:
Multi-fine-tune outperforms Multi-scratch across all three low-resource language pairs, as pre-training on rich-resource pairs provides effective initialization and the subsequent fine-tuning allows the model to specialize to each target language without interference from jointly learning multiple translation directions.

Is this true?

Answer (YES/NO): YES